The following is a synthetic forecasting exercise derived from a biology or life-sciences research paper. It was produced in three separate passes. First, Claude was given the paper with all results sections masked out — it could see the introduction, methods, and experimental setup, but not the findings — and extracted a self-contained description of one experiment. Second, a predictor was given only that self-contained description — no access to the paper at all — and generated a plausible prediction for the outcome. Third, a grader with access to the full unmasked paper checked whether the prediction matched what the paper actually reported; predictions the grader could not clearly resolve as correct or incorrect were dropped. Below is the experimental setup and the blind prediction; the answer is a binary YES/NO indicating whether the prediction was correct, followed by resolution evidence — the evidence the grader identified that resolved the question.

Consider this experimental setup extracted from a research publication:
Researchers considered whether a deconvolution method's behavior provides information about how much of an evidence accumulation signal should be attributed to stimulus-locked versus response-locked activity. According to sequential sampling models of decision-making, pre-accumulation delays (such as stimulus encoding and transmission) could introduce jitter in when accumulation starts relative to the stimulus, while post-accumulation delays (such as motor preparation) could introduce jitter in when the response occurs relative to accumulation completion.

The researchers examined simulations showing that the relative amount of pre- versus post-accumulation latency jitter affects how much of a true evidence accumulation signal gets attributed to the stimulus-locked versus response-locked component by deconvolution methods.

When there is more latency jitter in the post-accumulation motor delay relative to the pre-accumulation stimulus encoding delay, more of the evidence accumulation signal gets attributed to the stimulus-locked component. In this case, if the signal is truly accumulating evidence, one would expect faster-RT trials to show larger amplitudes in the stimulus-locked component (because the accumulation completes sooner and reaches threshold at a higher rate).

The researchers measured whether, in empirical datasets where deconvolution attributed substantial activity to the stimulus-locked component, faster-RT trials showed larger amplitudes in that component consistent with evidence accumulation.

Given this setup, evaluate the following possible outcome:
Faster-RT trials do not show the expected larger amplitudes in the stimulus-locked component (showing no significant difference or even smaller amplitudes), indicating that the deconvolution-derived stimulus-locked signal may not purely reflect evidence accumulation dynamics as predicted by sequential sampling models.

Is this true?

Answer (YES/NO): NO